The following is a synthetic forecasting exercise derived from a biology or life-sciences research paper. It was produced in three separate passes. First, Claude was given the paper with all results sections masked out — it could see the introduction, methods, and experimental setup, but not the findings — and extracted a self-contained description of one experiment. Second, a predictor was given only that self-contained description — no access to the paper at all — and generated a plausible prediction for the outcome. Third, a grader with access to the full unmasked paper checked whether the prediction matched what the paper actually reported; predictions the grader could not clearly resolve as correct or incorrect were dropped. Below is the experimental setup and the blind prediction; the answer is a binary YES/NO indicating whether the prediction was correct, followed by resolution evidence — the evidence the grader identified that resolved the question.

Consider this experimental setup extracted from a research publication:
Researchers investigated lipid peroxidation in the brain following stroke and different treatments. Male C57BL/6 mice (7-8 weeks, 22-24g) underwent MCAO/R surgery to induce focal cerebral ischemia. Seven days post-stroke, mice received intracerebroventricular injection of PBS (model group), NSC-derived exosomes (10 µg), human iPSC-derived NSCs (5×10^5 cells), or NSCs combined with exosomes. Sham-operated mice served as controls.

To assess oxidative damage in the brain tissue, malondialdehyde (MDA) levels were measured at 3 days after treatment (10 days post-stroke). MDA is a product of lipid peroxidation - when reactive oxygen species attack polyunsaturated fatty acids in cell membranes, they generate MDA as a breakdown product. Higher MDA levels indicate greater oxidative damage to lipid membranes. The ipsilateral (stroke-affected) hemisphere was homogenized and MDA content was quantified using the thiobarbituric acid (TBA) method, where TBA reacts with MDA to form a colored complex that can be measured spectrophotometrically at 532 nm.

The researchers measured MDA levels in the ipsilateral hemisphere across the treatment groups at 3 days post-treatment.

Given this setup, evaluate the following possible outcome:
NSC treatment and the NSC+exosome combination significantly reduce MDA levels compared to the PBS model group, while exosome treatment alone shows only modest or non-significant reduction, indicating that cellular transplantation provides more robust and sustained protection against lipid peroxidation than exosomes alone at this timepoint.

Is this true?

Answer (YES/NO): NO